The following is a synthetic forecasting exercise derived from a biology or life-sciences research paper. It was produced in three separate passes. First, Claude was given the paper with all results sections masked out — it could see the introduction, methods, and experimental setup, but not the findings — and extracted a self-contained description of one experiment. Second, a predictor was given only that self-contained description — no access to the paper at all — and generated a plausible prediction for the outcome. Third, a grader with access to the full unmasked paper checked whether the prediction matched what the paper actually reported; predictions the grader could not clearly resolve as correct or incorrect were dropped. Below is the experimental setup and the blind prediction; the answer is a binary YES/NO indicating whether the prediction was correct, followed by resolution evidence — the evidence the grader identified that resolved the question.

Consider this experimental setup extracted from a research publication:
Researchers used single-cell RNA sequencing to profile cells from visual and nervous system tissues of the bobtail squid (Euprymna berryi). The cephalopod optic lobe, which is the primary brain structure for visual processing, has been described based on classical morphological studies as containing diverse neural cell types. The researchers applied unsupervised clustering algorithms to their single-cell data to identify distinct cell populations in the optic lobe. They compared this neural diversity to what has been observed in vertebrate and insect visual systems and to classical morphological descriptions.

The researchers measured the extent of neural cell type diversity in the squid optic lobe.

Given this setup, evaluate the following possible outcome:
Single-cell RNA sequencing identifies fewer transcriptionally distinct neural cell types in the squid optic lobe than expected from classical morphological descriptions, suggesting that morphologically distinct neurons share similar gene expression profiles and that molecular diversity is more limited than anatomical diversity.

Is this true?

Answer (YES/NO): NO